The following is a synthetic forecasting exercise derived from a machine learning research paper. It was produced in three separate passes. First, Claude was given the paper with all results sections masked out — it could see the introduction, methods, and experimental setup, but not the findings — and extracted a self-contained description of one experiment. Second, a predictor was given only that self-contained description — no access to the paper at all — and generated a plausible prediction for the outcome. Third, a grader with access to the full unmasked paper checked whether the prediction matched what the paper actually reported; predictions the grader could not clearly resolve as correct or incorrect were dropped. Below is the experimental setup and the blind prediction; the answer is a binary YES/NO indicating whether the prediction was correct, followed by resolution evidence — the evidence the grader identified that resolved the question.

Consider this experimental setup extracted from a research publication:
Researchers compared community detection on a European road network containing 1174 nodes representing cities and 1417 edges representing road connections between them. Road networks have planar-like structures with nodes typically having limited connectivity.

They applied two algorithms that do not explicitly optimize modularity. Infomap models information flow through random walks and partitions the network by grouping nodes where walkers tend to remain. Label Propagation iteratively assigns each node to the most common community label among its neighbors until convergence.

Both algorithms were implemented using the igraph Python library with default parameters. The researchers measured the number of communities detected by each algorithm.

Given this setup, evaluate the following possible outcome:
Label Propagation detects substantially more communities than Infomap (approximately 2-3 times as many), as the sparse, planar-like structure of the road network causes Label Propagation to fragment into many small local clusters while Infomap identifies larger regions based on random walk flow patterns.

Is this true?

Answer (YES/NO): NO